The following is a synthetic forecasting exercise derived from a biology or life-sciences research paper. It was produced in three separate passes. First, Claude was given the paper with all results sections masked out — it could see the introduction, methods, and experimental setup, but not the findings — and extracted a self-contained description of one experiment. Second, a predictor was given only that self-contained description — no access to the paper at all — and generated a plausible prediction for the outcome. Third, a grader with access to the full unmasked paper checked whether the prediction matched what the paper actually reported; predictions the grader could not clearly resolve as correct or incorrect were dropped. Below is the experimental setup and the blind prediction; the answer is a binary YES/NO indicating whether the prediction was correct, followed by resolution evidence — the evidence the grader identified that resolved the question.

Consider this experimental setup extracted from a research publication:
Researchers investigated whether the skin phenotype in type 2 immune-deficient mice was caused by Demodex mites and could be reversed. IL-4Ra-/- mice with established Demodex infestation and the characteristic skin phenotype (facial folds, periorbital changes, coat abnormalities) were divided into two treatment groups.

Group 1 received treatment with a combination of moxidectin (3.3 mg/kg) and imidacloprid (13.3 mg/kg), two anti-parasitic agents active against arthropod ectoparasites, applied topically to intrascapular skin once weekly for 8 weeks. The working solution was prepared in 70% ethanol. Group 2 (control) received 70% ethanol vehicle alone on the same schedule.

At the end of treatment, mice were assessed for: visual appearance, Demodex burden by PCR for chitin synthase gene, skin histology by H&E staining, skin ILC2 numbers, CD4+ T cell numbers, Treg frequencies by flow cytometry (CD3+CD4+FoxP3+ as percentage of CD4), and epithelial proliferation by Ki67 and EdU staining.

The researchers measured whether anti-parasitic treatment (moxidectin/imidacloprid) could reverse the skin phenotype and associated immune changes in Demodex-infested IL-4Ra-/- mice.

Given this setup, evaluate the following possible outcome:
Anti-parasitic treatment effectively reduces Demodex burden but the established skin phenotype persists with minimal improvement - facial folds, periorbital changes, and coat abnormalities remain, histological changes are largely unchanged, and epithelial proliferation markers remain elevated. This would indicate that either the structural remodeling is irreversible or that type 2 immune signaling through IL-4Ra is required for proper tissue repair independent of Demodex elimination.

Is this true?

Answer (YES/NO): NO